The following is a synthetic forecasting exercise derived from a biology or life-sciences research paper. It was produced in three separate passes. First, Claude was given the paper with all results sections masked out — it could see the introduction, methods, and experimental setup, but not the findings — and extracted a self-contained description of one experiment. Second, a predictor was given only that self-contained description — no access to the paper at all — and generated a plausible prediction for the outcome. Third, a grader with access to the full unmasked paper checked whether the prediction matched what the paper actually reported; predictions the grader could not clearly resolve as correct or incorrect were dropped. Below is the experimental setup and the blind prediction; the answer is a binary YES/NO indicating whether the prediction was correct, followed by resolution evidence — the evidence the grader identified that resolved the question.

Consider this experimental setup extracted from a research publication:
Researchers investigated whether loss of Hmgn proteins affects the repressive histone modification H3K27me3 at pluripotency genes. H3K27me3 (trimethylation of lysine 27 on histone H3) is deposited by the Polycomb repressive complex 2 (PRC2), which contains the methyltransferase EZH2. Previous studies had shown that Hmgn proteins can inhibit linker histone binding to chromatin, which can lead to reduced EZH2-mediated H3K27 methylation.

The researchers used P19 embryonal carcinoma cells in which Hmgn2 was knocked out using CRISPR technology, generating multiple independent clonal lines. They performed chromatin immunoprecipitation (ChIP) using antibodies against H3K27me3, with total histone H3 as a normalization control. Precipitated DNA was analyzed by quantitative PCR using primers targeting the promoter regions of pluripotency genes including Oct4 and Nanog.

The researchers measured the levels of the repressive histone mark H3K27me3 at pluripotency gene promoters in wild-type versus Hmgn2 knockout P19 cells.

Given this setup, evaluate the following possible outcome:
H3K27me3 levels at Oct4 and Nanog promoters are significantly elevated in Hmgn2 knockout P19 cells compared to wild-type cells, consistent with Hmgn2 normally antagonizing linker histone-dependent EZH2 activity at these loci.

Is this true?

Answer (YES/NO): NO